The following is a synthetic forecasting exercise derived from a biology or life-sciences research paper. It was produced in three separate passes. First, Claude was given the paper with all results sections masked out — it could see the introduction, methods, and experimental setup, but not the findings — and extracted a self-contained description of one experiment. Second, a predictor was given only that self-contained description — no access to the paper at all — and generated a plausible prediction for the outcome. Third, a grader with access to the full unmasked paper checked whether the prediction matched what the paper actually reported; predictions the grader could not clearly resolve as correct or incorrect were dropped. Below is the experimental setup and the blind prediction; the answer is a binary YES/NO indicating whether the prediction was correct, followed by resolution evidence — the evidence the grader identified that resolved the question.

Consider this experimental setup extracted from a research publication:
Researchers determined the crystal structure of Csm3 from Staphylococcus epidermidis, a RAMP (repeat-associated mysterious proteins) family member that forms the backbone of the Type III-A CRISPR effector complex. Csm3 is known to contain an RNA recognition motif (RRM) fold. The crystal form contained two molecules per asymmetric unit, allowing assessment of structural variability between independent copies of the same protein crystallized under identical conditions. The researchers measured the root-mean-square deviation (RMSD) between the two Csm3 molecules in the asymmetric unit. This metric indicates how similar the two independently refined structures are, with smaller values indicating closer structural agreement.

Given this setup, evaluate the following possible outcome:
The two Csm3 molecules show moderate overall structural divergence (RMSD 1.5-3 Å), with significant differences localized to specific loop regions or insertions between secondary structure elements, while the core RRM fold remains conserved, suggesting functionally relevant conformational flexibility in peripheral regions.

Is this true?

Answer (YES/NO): NO